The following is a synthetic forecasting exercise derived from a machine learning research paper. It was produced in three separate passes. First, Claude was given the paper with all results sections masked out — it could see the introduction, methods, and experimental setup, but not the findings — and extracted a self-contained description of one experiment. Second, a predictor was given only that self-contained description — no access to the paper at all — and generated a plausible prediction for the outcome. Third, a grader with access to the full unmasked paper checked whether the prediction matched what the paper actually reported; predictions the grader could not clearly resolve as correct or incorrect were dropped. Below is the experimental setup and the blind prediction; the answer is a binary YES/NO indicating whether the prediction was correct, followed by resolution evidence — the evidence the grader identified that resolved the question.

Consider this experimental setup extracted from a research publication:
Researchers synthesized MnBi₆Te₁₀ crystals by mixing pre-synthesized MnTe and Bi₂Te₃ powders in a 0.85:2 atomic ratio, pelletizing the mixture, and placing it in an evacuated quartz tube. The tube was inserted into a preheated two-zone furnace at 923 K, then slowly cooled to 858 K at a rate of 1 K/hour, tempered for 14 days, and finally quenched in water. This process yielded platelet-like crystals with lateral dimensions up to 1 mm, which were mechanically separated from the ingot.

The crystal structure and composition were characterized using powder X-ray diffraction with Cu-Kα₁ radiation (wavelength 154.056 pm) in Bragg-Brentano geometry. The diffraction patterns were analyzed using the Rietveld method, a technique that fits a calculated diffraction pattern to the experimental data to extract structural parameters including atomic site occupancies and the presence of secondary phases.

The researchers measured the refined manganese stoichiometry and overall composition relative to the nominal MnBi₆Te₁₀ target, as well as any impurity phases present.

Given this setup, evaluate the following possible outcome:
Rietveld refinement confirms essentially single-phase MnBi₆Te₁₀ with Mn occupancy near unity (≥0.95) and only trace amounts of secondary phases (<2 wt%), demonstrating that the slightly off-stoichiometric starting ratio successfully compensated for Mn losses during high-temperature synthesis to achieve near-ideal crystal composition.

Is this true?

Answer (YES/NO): NO